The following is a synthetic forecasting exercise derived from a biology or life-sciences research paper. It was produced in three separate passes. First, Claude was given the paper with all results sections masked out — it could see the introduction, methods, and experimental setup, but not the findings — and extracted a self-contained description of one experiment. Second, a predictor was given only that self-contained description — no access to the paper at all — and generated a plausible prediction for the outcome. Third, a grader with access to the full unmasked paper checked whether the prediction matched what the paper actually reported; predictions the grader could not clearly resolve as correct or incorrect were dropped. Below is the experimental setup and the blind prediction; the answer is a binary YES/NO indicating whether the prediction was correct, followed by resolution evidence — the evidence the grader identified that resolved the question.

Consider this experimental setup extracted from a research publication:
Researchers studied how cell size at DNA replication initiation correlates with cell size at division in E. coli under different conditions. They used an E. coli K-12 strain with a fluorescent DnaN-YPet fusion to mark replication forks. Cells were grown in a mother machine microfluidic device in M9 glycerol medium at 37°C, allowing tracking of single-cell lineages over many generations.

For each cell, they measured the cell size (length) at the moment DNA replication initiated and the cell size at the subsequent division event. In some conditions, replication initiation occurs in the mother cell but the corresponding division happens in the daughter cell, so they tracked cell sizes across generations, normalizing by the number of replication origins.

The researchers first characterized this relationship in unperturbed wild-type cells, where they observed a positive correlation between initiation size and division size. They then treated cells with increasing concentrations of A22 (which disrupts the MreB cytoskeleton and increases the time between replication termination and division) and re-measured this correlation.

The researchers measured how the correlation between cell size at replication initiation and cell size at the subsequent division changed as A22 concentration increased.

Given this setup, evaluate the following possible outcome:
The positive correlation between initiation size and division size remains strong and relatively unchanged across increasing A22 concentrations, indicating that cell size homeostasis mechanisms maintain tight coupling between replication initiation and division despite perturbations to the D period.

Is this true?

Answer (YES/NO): NO